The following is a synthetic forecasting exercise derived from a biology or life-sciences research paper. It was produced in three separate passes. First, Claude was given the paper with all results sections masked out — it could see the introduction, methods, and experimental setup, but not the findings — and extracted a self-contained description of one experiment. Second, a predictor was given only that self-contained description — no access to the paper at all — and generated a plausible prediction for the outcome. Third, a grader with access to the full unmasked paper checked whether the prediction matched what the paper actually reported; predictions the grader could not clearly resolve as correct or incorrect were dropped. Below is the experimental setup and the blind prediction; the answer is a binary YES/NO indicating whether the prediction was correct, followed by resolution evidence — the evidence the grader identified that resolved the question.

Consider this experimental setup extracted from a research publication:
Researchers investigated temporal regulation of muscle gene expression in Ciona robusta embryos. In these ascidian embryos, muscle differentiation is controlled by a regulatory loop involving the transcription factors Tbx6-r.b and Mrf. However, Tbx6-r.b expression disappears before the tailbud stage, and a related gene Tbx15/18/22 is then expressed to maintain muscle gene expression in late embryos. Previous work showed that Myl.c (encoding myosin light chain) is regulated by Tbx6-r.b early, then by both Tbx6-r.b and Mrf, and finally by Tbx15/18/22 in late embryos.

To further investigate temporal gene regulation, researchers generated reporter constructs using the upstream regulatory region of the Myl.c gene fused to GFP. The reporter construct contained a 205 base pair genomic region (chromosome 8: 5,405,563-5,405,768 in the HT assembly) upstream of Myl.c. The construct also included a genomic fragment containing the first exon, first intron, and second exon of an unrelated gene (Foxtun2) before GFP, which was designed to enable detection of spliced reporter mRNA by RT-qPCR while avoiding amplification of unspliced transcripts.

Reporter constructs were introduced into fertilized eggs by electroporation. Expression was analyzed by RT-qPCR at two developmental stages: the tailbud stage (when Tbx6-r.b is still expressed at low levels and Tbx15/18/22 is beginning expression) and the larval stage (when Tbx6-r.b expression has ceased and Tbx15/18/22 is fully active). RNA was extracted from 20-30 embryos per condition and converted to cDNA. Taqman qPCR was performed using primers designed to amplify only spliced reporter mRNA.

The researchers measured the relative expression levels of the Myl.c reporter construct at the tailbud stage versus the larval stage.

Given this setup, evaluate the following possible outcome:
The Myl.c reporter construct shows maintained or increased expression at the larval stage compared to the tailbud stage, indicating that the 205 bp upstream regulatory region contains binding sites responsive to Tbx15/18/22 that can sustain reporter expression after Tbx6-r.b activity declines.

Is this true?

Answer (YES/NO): YES